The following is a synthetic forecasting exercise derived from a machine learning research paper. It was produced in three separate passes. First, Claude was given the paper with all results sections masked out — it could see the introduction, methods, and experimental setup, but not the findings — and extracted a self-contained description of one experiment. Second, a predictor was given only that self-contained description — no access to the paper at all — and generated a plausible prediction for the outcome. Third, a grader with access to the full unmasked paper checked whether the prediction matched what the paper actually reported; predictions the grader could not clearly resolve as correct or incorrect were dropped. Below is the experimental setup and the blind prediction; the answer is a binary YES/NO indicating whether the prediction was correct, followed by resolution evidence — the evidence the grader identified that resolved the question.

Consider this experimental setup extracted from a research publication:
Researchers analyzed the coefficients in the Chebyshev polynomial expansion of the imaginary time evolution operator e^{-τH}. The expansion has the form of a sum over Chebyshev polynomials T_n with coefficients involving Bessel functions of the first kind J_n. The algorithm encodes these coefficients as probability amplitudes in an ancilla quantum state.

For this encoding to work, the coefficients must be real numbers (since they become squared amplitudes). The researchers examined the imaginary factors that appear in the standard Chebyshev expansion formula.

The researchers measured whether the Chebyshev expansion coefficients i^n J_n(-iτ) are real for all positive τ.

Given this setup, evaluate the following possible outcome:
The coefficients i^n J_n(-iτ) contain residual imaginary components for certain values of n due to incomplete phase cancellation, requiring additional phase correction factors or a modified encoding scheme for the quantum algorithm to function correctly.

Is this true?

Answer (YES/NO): NO